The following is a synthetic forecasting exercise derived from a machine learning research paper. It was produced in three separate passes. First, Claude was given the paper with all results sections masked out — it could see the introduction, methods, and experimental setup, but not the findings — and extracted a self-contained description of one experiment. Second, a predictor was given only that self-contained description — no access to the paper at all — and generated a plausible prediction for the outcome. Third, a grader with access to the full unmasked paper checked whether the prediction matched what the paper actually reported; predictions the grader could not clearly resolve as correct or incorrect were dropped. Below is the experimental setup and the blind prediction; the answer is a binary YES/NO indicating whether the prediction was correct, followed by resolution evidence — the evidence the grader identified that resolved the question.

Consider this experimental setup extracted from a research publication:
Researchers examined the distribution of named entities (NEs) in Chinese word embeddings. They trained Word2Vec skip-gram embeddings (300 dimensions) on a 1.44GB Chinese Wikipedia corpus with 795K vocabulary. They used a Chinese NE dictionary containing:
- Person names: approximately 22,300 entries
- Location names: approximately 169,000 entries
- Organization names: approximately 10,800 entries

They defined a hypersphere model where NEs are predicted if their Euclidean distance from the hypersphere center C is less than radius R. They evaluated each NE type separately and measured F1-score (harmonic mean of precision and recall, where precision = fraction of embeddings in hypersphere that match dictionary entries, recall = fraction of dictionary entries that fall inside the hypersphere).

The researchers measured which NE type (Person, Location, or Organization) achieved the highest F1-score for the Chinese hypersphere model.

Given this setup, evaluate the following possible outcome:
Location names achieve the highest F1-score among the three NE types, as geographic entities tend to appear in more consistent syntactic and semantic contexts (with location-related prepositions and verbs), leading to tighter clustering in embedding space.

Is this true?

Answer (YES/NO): YES